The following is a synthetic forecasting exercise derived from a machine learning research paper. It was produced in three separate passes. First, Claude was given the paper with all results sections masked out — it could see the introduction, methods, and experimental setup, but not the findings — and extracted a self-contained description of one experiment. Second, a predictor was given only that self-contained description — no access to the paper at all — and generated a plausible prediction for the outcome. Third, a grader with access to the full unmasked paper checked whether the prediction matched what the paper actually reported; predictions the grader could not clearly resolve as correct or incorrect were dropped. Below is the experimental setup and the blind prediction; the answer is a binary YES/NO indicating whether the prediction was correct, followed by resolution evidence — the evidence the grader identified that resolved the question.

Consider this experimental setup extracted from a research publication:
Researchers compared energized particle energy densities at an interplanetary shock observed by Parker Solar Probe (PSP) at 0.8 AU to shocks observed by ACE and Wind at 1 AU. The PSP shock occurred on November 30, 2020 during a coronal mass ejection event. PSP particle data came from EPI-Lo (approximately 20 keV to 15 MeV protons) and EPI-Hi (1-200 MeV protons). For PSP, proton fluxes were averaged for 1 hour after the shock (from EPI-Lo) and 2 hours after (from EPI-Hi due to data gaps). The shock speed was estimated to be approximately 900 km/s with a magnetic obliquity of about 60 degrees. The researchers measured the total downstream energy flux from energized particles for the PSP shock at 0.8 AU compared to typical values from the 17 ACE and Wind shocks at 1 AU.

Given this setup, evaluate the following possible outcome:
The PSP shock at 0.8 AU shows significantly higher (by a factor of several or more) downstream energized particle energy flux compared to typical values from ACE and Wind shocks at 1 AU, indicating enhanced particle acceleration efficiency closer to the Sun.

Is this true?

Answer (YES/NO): NO